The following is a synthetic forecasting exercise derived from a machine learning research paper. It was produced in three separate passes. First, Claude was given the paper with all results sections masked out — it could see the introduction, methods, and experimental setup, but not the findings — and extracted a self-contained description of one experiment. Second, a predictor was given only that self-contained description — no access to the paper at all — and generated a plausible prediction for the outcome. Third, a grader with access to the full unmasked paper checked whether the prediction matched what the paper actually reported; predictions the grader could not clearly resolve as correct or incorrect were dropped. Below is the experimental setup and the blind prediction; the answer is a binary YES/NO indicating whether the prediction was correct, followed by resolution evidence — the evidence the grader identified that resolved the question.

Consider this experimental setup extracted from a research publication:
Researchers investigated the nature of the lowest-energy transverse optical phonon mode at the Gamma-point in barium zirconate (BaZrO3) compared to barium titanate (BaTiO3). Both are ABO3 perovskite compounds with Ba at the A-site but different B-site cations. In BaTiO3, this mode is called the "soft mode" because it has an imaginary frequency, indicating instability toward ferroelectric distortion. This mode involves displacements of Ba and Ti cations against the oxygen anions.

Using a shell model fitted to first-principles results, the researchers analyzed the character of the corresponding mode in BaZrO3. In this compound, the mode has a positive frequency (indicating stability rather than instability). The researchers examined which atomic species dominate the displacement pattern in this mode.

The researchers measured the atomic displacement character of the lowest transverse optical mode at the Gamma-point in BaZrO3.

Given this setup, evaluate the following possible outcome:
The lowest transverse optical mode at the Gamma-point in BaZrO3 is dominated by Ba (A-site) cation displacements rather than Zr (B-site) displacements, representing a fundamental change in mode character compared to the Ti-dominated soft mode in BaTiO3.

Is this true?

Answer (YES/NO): YES